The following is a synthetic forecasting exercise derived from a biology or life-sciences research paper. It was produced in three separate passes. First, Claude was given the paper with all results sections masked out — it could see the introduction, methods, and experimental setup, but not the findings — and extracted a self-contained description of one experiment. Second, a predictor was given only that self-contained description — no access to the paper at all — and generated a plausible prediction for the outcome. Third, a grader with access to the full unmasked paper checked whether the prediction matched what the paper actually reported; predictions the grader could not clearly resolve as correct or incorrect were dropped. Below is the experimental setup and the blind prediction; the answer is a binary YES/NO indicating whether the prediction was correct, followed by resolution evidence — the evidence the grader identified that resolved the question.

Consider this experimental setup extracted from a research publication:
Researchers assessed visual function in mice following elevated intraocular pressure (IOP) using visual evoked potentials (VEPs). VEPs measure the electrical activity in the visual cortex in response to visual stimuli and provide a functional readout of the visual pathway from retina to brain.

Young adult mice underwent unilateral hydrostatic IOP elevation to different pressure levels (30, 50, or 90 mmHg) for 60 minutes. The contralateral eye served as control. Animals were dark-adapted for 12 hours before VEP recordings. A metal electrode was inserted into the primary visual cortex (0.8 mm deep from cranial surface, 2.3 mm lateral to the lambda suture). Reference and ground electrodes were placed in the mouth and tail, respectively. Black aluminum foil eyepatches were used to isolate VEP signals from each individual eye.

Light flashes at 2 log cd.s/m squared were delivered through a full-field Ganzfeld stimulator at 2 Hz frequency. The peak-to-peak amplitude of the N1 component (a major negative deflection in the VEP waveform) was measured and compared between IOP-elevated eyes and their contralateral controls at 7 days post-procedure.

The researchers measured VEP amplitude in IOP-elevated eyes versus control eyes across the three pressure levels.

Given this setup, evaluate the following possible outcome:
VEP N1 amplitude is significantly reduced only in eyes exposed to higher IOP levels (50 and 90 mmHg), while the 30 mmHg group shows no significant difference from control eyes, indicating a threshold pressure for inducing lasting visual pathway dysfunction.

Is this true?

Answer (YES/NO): YES